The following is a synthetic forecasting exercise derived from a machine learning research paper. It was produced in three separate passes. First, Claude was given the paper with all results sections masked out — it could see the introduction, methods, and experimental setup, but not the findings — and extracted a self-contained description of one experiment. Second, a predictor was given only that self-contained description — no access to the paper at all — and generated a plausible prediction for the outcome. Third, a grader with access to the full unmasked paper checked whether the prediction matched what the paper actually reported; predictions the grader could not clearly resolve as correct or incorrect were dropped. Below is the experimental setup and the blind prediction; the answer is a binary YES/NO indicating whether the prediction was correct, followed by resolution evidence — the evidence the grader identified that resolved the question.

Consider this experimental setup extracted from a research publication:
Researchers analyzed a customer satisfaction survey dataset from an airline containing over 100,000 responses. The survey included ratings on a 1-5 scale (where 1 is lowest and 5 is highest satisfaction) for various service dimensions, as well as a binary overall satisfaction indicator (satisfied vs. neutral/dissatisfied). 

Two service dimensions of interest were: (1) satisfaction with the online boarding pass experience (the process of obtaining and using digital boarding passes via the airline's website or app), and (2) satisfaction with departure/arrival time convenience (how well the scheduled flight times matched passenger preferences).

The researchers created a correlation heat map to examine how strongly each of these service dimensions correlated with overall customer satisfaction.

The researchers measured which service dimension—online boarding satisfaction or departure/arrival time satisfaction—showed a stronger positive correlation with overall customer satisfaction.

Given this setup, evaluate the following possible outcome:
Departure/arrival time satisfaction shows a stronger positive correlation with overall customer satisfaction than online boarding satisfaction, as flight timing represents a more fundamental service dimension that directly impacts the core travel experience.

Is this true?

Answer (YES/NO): NO